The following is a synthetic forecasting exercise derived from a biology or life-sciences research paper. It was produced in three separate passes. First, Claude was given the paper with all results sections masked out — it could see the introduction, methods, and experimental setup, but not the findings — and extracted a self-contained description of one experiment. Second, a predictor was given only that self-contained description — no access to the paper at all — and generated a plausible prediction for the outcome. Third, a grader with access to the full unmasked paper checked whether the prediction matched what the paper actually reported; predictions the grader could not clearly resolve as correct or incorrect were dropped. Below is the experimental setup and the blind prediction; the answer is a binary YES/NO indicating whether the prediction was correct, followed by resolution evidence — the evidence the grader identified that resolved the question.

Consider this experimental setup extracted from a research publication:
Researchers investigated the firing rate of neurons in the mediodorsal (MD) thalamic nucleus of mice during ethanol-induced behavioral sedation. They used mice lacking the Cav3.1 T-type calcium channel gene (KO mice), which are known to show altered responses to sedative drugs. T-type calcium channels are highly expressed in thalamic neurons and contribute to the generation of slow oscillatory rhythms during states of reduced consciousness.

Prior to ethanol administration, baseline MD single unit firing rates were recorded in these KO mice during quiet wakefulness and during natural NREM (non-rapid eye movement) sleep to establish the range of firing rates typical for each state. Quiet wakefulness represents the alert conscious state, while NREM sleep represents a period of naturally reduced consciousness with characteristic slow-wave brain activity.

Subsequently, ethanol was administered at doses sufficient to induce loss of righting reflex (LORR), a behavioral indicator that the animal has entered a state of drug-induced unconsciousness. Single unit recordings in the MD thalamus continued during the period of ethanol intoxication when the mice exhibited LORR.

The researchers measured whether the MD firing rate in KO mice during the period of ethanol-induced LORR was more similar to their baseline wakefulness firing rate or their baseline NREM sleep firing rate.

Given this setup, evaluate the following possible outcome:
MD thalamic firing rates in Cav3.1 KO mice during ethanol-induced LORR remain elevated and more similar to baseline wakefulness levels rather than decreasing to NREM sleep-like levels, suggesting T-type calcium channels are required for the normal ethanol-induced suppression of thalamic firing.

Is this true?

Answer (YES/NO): YES